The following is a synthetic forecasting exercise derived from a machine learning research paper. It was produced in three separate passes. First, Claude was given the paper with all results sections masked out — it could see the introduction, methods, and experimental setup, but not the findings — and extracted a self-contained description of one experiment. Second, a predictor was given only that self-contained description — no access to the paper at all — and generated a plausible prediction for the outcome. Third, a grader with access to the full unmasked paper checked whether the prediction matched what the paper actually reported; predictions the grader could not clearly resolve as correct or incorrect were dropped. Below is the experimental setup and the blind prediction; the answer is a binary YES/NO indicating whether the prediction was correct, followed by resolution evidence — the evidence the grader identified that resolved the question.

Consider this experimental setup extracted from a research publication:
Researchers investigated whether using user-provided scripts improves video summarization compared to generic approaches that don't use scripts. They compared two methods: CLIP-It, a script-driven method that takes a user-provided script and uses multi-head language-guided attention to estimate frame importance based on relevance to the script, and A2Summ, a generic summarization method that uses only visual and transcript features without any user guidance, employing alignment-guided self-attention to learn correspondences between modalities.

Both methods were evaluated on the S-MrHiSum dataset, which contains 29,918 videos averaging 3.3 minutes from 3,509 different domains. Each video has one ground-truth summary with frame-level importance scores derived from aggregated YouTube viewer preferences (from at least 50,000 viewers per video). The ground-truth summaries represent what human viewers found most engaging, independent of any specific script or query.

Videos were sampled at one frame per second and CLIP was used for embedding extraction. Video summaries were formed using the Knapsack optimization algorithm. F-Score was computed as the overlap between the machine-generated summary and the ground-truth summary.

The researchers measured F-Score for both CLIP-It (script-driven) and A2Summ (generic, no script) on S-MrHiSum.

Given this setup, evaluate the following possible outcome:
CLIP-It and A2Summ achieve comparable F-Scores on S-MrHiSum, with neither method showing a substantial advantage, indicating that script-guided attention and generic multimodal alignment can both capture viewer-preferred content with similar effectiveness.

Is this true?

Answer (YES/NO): NO